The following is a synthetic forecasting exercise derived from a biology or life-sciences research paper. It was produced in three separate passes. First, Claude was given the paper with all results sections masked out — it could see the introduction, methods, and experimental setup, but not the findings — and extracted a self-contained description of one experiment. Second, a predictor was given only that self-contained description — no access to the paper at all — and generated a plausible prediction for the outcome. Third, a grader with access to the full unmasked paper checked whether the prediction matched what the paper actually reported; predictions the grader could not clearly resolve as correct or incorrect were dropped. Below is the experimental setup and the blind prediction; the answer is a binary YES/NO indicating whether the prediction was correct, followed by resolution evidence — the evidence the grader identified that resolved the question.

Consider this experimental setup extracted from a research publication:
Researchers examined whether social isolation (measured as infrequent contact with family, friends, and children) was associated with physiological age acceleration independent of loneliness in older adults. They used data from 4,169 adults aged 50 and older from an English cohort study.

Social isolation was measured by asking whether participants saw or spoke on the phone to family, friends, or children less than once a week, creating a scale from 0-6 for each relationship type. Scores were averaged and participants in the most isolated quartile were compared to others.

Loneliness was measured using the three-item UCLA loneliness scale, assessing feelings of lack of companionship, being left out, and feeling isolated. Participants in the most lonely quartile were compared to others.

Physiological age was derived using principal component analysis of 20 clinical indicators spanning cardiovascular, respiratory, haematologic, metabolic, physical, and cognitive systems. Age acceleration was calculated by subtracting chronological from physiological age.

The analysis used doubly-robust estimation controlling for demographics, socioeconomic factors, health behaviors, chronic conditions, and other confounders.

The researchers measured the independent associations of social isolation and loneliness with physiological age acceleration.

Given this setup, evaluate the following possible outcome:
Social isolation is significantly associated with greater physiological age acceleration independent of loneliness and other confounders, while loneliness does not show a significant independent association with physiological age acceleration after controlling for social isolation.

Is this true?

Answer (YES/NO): YES